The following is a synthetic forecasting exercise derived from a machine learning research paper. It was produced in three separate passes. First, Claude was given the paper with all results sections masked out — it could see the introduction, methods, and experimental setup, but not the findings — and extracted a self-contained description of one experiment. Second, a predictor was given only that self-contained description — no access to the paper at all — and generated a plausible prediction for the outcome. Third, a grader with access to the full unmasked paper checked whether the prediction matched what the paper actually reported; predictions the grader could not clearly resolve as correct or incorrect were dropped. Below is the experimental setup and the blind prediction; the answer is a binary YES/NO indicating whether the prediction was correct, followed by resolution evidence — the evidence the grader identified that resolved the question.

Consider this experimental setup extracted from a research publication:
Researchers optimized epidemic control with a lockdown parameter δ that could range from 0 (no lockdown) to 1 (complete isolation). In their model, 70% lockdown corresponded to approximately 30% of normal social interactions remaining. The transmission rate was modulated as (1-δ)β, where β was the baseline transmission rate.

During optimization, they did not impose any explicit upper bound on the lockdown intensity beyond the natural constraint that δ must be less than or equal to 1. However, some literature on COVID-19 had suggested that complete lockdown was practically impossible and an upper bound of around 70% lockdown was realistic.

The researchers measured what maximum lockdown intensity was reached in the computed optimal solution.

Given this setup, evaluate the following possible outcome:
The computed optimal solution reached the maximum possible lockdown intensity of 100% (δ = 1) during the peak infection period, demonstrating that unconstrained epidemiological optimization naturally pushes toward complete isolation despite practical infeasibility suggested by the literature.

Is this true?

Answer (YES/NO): NO